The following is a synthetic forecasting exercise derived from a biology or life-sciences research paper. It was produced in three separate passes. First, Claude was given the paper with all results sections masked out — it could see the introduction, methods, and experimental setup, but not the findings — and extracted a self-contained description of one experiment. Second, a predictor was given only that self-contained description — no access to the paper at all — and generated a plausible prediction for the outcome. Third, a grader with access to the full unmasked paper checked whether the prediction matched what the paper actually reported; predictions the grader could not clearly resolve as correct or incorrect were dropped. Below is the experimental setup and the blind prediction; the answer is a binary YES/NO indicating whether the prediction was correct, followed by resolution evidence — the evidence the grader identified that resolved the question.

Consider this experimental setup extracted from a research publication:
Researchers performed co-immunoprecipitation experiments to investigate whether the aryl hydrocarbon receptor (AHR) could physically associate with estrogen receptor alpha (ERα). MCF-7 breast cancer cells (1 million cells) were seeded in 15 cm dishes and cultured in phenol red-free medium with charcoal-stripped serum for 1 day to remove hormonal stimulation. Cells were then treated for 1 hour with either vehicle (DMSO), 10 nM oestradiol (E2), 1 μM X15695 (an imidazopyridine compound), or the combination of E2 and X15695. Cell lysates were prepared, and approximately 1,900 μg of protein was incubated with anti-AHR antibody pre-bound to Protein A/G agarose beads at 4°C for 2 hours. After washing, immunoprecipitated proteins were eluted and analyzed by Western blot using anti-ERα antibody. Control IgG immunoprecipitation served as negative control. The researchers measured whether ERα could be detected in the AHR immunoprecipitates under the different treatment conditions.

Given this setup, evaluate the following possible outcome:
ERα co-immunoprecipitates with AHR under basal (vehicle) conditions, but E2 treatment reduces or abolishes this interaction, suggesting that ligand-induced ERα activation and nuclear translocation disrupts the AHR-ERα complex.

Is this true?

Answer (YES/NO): NO